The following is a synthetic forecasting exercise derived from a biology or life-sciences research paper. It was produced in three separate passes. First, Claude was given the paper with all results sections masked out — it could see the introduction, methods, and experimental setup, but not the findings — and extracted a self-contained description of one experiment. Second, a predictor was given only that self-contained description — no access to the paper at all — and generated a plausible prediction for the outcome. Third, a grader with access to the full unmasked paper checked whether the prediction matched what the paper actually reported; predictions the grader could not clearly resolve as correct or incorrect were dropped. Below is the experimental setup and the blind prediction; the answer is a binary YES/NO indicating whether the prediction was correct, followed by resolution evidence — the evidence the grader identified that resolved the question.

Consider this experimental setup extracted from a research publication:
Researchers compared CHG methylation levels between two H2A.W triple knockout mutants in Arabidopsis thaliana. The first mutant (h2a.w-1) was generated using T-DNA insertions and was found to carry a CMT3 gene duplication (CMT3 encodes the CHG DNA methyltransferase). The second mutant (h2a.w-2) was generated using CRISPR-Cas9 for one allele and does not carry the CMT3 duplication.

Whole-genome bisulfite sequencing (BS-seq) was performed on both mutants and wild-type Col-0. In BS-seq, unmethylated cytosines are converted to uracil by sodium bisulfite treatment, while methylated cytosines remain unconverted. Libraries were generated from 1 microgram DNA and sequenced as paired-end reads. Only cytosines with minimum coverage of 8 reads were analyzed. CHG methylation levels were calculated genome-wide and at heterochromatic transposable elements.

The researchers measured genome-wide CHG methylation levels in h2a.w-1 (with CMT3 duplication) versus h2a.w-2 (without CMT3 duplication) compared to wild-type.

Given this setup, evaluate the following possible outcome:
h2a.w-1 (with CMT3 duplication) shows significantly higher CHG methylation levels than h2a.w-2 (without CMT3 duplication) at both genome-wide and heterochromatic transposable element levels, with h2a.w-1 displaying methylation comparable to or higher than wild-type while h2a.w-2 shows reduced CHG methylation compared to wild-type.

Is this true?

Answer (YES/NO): YES